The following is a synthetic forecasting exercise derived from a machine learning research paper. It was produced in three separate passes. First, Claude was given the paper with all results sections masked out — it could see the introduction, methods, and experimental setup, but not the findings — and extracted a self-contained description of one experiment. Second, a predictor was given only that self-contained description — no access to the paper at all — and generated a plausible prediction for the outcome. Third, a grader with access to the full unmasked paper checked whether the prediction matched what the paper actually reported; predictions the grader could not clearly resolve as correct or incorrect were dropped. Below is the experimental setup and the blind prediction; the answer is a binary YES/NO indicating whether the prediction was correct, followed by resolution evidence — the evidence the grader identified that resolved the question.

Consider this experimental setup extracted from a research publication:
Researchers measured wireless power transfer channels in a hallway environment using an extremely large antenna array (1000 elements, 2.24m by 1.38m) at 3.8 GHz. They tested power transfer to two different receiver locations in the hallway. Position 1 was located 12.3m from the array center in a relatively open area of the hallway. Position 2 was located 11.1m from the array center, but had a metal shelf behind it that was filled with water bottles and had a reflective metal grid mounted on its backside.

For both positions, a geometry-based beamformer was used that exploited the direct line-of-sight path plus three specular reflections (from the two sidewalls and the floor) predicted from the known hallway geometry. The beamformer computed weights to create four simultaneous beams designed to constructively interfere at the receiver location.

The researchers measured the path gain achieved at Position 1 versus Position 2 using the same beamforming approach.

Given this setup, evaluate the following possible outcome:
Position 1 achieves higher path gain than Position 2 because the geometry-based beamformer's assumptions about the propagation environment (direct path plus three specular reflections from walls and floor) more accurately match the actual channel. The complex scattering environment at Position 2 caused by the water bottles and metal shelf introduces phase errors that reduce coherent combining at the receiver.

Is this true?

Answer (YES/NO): YES